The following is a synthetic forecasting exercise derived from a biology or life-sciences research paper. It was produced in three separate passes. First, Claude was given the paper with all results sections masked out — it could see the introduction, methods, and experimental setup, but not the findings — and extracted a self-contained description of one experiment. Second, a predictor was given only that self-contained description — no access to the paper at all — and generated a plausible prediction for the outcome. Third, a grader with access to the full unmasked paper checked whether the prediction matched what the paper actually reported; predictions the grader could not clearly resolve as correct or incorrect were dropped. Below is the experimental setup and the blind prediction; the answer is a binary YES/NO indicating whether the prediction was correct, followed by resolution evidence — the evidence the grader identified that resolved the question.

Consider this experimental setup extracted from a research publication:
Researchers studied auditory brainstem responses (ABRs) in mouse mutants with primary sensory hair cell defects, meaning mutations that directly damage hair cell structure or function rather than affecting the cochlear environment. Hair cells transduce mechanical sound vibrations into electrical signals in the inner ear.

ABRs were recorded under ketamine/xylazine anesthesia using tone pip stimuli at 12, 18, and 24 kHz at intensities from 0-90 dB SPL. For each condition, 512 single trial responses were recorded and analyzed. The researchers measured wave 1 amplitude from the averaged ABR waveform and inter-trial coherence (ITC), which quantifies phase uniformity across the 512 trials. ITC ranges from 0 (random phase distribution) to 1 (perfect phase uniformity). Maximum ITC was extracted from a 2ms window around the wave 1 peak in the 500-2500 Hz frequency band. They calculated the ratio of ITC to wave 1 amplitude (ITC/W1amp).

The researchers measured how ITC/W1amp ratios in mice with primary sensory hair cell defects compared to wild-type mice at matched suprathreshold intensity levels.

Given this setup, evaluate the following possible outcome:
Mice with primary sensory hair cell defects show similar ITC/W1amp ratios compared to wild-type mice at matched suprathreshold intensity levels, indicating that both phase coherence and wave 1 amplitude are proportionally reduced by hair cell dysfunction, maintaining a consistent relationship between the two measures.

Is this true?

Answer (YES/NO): NO